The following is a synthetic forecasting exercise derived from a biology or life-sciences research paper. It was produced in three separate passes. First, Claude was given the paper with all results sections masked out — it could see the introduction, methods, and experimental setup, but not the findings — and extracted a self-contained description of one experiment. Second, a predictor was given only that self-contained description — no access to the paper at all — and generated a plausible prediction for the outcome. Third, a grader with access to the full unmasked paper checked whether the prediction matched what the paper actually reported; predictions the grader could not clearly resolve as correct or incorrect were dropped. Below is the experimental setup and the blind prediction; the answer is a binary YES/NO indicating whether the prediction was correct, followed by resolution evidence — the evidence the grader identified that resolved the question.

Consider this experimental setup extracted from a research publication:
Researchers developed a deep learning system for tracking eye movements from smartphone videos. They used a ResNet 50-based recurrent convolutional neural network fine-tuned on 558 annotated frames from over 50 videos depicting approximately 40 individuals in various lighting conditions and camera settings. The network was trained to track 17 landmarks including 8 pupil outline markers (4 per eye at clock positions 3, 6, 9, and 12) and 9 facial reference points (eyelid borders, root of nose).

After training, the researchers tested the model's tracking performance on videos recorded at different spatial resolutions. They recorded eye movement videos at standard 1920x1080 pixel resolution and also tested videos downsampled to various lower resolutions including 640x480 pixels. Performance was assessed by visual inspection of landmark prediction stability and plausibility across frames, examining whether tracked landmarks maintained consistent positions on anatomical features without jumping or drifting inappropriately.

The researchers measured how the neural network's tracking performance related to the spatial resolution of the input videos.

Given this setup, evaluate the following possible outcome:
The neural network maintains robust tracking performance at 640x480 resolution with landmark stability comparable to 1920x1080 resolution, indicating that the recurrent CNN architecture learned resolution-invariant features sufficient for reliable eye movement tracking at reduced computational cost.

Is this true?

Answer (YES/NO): NO